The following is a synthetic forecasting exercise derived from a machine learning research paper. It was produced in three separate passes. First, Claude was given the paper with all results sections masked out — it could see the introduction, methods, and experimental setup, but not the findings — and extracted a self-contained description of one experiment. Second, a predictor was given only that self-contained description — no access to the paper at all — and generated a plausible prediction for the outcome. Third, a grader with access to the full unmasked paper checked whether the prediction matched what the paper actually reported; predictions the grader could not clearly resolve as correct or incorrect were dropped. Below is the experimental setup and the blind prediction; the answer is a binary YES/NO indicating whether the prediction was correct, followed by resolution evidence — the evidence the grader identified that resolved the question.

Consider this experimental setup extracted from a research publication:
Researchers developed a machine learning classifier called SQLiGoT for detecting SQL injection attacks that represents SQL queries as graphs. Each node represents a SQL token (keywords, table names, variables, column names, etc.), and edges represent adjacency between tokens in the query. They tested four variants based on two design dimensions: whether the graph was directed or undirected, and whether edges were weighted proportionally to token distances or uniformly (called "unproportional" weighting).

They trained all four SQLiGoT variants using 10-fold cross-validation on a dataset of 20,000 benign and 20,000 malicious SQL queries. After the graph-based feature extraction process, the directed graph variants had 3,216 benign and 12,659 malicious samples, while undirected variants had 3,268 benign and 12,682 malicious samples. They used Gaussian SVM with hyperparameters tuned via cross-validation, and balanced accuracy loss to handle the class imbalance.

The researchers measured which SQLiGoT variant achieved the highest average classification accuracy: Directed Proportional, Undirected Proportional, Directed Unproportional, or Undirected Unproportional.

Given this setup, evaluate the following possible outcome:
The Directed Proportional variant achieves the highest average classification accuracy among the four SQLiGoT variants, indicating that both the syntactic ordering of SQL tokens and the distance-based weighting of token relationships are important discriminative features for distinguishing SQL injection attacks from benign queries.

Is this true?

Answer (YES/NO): YES